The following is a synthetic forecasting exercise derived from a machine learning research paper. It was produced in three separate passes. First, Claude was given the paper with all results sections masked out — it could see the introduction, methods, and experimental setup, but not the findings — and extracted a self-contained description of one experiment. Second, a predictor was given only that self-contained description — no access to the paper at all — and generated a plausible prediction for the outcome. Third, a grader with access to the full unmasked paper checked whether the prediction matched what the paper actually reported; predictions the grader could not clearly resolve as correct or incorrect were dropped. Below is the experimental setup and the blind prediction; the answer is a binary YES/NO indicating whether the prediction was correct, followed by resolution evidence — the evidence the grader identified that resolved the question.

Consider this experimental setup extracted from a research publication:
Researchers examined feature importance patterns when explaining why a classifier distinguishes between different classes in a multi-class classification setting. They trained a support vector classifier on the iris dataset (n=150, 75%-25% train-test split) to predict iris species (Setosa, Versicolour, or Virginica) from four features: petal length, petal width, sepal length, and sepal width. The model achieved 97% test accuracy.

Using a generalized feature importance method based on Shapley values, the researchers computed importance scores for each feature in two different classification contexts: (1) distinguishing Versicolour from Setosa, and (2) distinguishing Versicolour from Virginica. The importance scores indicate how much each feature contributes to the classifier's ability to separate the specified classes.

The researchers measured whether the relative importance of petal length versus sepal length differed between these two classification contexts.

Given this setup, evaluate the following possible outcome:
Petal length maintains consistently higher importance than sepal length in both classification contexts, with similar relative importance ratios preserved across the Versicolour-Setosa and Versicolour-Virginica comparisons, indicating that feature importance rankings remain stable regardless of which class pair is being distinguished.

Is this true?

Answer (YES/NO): NO